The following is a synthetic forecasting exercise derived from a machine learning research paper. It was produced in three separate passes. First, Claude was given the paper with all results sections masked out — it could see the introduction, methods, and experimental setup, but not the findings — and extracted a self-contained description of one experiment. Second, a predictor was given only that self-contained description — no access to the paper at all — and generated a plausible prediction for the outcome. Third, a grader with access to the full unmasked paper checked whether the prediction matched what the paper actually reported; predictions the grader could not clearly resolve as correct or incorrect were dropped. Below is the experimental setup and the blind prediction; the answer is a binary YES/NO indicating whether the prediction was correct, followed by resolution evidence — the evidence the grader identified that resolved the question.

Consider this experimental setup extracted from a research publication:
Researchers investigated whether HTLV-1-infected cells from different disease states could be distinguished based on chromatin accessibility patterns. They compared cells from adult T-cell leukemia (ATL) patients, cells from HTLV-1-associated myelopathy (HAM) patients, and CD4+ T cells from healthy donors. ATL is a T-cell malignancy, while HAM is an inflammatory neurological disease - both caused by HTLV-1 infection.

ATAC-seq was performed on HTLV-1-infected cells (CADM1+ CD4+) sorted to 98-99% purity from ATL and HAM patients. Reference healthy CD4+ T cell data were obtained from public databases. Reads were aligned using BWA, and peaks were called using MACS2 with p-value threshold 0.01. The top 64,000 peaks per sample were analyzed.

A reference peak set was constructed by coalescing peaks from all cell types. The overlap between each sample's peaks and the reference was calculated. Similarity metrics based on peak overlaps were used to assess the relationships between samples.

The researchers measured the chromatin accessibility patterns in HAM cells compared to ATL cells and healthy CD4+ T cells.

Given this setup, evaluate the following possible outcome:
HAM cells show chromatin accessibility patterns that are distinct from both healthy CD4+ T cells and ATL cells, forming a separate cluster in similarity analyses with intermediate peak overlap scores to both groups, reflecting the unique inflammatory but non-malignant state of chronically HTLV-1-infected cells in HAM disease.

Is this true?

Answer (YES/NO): NO